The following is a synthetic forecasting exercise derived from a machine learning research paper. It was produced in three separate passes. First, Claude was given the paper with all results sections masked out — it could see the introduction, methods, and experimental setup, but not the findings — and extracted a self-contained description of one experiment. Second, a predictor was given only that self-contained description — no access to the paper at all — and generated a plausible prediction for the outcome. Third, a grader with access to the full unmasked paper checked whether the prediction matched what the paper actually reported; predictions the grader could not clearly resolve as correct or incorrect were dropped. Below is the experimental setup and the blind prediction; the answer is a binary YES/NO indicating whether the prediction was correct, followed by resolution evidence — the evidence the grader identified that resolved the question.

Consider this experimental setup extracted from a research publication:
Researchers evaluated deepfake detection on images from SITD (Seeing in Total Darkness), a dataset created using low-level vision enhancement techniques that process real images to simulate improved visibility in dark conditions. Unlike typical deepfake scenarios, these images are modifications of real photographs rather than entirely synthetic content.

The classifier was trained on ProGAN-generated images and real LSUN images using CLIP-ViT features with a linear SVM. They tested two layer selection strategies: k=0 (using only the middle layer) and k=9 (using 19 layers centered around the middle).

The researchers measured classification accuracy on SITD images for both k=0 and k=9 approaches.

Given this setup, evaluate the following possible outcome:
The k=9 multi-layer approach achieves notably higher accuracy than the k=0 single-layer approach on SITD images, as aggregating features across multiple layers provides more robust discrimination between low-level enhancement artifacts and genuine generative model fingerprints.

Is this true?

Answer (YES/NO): YES